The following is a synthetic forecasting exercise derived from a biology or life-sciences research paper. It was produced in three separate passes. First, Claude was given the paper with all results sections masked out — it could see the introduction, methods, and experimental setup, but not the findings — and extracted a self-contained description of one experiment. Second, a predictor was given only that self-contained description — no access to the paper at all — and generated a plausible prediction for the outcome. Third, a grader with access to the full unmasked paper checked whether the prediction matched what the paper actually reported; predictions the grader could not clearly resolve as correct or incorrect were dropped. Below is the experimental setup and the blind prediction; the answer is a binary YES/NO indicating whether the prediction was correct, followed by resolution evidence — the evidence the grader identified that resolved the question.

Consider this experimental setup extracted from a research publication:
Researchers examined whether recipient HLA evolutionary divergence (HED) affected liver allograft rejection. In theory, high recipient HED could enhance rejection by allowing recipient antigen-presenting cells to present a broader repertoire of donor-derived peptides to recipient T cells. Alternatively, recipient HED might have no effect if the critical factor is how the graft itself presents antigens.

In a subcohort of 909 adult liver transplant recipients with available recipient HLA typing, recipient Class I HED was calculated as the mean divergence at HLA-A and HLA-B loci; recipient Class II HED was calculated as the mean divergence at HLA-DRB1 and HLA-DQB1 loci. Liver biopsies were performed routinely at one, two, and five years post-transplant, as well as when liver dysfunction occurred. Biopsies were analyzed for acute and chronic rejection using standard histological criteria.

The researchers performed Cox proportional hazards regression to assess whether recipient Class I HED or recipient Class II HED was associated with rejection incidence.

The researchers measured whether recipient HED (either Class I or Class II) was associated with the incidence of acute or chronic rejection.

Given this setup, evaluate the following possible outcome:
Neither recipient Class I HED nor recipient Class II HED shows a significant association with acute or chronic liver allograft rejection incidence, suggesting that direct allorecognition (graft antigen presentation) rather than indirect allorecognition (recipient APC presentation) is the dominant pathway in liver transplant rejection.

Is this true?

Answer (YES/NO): YES